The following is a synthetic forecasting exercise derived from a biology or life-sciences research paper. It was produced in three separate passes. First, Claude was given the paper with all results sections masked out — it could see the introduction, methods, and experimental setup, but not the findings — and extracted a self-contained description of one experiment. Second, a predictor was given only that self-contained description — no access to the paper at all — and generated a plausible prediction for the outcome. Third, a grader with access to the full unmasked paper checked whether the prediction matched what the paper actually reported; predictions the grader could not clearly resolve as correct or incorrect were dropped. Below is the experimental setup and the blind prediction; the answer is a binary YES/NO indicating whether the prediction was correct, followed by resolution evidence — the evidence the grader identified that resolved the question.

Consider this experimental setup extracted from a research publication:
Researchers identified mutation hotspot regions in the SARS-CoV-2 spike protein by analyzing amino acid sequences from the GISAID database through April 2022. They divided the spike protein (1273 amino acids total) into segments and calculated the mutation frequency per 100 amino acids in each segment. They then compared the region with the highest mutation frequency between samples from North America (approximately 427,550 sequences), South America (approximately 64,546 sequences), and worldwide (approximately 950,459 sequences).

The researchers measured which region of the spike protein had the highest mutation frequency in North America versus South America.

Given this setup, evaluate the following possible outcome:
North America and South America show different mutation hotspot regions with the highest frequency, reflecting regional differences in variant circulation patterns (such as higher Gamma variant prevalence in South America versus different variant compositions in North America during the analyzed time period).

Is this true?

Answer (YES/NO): YES